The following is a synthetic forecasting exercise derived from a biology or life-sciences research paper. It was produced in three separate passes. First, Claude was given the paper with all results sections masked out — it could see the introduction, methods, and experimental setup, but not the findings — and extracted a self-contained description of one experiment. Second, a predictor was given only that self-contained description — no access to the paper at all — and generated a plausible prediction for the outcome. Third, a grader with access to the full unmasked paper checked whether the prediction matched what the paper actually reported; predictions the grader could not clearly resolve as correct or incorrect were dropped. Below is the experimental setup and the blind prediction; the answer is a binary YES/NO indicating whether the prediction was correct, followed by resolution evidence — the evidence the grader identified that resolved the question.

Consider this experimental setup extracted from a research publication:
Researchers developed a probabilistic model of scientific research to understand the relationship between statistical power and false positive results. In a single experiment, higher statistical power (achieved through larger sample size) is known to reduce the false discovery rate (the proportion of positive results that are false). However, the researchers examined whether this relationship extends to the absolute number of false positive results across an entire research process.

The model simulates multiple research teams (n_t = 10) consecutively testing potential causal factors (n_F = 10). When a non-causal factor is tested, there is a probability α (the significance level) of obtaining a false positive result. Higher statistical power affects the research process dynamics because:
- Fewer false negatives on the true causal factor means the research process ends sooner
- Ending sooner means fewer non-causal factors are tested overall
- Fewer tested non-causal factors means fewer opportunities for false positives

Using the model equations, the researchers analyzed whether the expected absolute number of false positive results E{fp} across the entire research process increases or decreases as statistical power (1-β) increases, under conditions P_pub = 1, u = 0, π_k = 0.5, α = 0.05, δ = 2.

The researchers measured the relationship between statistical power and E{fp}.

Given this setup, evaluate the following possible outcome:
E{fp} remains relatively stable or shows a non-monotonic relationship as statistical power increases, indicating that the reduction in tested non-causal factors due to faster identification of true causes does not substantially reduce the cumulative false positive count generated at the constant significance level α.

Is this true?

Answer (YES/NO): NO